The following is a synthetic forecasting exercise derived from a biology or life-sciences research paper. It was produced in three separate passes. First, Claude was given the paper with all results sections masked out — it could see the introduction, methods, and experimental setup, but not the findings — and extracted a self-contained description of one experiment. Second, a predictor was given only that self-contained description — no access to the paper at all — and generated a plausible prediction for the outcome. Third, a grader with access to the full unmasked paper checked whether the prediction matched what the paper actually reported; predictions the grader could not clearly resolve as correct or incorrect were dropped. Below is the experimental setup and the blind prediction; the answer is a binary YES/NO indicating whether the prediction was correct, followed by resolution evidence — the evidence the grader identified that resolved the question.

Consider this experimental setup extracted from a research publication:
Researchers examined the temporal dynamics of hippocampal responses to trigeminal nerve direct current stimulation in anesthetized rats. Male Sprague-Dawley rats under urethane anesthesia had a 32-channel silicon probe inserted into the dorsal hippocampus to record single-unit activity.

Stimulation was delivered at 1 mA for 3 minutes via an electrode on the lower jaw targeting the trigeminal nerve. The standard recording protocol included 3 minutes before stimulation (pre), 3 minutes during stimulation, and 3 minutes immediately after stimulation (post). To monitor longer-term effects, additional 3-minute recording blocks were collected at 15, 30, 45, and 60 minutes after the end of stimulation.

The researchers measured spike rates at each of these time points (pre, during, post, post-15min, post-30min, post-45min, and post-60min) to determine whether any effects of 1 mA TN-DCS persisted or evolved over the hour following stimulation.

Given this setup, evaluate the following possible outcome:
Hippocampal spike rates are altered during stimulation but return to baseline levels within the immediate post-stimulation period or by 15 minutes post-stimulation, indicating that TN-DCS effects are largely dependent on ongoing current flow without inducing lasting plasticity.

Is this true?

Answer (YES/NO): NO